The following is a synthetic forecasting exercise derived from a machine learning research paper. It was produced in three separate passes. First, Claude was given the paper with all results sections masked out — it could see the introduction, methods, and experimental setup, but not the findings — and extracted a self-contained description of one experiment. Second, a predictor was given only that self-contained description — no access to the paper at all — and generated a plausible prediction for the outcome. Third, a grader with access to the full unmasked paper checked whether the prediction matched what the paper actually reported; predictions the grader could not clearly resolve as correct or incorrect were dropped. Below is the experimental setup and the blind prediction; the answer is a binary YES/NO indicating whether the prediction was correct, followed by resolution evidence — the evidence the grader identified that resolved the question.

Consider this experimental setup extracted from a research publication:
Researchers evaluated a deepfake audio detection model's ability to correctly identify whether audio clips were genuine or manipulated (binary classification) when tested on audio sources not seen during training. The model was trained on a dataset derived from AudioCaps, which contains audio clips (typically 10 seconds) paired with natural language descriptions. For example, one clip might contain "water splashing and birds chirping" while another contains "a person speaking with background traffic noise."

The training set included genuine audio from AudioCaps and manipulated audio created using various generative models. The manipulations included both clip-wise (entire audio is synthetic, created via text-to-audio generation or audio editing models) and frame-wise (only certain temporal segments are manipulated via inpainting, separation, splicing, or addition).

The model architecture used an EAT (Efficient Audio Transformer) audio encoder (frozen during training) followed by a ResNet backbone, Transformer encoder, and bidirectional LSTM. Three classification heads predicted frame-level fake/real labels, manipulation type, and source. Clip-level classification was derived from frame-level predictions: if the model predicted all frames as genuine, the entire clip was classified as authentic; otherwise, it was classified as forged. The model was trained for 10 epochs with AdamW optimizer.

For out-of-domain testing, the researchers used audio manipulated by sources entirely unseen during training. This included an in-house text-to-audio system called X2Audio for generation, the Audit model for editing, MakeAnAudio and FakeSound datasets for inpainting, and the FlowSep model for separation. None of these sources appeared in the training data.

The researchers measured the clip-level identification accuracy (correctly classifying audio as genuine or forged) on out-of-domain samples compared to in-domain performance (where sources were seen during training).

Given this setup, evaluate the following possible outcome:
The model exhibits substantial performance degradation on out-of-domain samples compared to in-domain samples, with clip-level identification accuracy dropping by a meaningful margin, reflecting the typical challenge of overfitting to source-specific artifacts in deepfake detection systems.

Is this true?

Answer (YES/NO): YES